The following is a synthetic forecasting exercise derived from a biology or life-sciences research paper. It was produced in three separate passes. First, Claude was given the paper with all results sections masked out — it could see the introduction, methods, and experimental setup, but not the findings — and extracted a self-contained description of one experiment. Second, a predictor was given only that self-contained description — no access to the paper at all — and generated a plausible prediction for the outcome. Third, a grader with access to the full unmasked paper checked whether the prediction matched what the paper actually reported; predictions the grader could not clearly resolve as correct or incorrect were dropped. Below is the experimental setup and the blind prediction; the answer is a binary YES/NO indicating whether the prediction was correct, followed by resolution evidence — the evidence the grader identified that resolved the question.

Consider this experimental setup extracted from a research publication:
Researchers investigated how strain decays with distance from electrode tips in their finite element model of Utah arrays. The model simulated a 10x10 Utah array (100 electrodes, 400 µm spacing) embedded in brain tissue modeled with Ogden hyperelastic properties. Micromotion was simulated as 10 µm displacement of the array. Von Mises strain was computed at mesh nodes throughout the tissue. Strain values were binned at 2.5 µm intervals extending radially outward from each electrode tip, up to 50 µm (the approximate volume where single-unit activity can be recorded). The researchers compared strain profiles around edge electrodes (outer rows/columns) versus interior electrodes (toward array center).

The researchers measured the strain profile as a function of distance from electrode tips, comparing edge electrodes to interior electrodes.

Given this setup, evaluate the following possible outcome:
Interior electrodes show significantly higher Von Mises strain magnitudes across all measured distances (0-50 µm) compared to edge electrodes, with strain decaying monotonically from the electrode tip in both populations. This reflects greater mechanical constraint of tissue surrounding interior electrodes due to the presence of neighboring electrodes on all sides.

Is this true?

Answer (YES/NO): NO